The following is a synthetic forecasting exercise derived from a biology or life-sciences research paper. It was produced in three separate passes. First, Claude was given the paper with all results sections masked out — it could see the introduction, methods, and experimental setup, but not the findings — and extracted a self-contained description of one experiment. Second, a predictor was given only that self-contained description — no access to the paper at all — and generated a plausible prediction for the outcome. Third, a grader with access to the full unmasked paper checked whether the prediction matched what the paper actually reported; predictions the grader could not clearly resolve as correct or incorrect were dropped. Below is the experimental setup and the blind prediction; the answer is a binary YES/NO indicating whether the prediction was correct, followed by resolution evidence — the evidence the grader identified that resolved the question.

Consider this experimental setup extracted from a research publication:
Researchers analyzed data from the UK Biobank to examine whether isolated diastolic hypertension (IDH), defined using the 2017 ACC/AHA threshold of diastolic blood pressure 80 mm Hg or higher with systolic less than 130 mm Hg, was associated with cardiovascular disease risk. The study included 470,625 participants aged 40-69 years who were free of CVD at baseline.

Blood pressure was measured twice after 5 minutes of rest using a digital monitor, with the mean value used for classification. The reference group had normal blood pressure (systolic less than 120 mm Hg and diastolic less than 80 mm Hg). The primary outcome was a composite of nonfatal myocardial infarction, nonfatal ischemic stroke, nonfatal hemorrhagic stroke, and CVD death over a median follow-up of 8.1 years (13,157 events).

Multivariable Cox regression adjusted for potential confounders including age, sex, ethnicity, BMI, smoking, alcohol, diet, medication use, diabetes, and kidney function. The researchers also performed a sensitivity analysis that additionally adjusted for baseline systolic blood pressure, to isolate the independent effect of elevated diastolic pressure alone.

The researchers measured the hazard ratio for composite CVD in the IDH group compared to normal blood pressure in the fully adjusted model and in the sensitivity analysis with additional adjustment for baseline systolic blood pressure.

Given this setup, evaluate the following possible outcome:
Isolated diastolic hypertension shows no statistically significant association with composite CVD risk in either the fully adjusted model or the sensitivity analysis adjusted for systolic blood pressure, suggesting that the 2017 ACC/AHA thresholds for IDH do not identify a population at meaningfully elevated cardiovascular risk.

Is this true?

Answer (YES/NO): NO